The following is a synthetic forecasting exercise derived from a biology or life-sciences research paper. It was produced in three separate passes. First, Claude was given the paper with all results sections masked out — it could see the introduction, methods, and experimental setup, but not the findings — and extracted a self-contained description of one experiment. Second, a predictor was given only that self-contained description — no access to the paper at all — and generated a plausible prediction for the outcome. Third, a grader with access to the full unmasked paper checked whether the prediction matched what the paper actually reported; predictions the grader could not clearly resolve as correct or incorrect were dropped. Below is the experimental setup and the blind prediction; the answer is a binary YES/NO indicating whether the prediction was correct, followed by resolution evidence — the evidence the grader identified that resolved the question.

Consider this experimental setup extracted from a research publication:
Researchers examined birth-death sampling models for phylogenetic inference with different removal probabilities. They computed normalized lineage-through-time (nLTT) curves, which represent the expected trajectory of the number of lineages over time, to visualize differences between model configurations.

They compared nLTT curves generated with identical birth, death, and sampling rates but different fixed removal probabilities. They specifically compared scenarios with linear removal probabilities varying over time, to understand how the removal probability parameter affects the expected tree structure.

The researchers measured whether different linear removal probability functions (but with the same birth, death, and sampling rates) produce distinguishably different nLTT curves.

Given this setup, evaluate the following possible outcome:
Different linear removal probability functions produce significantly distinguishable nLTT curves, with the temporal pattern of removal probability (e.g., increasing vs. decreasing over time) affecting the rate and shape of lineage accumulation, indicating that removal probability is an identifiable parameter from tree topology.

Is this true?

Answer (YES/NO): NO